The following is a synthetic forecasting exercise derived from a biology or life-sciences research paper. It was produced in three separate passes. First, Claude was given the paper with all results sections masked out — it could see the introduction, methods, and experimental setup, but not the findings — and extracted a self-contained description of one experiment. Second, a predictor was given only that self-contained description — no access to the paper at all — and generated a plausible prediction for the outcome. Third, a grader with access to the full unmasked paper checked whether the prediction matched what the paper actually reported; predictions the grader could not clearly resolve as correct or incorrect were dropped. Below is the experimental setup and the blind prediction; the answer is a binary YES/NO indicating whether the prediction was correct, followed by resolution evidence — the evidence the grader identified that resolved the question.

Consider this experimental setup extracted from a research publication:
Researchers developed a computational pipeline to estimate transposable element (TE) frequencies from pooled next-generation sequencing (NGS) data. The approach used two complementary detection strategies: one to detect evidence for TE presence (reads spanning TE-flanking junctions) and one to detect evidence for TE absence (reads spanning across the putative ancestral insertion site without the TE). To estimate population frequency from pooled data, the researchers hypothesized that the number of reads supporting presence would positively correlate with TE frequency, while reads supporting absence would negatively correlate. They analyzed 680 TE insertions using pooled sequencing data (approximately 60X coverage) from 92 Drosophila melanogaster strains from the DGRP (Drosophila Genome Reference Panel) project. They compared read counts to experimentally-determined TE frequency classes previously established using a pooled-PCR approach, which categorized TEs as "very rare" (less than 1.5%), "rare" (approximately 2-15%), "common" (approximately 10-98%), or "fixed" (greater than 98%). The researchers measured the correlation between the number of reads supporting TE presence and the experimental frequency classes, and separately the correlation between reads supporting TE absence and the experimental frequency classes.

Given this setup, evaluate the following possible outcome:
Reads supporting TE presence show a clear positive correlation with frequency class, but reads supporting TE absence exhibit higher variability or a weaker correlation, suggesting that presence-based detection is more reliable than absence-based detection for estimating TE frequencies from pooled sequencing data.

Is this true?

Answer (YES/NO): NO